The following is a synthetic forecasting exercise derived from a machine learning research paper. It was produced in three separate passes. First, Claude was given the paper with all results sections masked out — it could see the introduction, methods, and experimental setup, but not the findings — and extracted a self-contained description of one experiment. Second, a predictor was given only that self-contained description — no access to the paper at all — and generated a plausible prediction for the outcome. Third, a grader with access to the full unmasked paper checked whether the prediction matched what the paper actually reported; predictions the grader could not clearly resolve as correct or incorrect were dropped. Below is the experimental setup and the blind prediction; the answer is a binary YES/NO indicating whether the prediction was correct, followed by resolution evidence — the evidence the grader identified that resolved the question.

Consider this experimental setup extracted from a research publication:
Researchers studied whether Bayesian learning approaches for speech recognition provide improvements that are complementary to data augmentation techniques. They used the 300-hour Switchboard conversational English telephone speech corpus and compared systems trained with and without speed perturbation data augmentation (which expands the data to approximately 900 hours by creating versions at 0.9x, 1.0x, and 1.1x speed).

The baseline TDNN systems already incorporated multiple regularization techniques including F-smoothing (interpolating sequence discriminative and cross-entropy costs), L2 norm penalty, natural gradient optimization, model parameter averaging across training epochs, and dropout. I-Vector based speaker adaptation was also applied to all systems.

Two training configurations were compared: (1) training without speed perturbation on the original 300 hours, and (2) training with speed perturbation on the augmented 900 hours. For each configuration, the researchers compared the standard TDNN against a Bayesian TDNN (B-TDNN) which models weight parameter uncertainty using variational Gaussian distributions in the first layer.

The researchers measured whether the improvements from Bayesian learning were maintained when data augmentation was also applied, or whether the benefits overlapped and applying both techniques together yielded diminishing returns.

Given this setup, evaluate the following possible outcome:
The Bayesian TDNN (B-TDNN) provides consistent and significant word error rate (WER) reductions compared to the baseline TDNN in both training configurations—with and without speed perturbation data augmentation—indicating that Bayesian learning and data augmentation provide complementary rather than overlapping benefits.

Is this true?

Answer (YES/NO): YES